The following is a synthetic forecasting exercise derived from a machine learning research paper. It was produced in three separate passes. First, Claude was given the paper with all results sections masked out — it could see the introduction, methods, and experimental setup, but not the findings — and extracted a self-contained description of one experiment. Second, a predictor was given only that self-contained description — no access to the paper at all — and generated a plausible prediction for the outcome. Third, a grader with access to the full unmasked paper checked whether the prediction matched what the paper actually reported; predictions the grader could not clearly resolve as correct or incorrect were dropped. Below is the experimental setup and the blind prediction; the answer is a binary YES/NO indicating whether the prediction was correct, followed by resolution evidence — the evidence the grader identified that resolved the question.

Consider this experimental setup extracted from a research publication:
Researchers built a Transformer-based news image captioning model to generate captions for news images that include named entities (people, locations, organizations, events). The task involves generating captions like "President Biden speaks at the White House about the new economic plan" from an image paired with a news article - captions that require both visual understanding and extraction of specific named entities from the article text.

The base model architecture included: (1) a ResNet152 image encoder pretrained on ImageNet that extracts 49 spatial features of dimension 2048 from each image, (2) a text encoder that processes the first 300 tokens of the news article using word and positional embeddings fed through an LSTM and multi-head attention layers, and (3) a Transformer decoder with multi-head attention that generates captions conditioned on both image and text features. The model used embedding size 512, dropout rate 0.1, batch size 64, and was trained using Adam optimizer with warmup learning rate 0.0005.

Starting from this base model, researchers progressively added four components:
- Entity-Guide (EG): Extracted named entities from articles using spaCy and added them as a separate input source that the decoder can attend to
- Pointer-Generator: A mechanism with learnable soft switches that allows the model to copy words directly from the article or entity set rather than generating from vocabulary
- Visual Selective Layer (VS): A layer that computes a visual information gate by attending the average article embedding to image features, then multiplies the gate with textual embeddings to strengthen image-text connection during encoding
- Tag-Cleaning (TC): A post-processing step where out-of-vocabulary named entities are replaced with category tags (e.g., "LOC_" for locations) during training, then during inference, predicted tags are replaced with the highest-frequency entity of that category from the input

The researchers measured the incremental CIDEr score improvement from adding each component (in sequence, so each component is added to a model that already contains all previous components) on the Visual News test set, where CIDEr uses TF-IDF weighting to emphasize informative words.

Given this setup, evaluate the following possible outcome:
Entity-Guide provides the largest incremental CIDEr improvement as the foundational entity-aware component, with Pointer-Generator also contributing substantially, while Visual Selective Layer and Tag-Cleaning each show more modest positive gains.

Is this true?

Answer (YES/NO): NO